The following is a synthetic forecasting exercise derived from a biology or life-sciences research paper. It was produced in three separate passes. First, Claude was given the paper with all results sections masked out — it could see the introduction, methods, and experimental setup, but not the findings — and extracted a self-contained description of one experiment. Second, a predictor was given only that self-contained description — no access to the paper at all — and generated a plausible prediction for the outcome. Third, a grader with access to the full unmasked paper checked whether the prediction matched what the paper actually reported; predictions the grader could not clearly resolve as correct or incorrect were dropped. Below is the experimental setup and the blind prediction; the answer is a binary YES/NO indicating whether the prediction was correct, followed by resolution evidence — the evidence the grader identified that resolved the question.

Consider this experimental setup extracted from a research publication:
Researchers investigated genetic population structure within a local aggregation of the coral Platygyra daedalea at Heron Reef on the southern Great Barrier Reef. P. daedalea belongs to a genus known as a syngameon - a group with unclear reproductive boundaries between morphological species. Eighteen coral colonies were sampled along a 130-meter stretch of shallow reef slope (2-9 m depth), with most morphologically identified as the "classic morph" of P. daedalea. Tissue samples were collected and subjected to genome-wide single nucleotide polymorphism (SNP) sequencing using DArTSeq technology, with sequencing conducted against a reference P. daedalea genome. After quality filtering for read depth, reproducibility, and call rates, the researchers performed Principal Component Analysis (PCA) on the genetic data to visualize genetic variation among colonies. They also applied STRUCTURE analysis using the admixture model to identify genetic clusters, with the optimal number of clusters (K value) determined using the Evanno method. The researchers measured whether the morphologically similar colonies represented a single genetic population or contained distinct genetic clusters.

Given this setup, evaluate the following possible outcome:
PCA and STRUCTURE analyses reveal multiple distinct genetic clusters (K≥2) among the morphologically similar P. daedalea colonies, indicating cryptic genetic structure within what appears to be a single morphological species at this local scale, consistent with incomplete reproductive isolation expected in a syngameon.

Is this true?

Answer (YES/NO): YES